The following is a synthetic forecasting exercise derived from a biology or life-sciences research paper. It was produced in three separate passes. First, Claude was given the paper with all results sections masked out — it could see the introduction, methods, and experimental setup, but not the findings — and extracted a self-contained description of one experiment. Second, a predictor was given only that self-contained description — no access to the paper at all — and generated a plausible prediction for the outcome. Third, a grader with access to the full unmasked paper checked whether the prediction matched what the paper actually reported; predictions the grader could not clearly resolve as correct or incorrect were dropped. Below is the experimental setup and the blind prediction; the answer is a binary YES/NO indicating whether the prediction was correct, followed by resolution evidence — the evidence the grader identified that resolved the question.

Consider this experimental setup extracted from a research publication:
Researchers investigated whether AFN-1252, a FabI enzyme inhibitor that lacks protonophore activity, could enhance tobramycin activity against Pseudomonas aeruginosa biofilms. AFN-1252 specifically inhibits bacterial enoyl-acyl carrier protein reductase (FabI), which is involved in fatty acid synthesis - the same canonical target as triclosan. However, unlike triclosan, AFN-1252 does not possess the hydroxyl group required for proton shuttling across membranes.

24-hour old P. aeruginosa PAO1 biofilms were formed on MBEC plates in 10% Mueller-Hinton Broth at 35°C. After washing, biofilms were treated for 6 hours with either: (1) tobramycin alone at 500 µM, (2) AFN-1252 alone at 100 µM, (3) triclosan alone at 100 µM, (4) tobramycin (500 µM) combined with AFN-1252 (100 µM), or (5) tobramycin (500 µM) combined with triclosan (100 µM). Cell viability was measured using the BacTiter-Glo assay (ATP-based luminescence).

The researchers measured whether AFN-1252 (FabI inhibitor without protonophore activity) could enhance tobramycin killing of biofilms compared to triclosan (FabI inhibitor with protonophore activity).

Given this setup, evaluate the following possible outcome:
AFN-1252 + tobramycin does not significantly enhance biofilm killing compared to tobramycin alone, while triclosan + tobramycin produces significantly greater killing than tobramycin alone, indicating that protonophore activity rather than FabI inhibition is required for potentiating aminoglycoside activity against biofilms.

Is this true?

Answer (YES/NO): YES